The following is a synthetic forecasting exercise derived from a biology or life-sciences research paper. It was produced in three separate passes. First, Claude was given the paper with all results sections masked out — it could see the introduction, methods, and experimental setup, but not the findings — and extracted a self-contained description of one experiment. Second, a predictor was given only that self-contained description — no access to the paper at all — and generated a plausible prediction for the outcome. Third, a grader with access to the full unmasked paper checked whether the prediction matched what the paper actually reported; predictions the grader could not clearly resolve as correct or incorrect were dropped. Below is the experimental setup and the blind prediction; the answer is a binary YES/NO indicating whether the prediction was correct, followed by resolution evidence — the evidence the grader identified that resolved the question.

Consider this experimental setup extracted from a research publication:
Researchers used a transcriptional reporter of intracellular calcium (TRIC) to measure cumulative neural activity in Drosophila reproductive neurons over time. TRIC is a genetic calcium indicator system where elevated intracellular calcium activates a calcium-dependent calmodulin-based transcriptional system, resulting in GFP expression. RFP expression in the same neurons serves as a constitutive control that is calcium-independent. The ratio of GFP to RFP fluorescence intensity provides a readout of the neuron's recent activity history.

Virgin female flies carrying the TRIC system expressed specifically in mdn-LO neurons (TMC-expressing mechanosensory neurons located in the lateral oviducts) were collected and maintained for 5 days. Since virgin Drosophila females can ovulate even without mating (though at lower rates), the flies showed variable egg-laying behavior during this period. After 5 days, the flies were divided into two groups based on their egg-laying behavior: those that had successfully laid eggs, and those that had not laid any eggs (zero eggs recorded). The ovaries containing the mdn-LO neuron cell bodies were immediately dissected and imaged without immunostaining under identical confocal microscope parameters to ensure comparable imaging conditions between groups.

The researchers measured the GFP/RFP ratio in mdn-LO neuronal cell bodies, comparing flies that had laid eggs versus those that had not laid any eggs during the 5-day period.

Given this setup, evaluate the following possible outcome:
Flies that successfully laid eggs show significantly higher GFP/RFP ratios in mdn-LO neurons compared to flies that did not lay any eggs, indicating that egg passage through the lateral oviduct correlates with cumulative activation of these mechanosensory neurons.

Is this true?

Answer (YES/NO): YES